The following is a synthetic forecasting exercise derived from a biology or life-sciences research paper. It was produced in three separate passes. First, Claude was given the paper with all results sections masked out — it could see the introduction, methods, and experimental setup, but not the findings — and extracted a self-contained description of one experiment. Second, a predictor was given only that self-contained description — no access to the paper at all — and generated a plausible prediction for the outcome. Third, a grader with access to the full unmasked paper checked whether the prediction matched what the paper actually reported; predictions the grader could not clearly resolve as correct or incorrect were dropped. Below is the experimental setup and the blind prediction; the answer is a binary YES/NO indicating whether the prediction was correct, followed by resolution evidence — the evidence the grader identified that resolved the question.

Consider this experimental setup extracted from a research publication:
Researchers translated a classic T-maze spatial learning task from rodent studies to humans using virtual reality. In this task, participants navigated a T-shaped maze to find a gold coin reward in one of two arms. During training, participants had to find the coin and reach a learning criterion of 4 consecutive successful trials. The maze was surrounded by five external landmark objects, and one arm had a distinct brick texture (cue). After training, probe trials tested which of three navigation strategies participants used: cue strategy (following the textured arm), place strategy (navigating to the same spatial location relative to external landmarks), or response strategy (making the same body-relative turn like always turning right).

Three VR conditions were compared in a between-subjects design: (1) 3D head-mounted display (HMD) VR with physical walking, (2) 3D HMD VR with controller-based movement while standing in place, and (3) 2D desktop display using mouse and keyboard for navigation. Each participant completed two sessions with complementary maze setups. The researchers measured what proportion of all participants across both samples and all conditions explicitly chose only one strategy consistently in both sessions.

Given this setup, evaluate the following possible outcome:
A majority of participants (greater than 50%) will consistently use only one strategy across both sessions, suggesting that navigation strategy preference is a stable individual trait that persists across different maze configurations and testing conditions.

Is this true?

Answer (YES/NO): NO